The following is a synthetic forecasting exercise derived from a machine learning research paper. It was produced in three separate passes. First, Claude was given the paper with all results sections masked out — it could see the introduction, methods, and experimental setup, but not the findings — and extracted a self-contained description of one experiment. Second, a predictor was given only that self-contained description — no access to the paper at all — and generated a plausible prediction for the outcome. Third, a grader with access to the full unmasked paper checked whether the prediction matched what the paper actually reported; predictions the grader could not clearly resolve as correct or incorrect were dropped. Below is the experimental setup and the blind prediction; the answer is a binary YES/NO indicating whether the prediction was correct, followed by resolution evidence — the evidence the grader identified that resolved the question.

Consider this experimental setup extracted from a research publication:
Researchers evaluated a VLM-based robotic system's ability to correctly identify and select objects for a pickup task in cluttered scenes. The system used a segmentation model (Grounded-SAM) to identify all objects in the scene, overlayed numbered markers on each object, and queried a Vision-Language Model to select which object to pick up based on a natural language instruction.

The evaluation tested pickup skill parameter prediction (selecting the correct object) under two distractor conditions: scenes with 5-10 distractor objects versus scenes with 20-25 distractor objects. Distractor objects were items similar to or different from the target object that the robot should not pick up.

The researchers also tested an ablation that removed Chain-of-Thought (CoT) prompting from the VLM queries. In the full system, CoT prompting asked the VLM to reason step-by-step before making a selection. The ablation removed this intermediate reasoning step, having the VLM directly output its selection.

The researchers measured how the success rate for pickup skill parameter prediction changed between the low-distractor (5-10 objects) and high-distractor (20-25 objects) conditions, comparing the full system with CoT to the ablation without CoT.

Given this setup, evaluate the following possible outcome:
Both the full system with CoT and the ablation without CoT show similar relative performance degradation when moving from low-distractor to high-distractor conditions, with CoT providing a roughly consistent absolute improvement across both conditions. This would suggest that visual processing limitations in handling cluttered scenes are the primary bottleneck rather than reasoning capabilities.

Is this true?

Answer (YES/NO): NO